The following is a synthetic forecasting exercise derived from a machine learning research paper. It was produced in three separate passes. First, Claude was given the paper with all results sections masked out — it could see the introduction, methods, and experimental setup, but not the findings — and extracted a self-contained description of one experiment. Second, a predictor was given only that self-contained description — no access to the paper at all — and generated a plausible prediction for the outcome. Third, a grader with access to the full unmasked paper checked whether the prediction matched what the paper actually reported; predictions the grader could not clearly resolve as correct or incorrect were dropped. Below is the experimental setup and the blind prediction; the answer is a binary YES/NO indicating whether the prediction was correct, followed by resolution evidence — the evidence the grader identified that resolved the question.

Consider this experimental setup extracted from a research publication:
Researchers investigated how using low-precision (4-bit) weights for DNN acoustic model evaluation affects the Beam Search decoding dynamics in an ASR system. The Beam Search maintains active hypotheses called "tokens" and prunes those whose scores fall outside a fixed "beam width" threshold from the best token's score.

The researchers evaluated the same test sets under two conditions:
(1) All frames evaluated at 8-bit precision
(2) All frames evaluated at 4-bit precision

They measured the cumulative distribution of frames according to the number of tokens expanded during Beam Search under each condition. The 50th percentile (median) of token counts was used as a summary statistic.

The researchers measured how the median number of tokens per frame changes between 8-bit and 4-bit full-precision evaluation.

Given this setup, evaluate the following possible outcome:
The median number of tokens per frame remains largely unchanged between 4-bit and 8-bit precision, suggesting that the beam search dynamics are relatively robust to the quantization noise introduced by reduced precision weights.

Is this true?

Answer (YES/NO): NO